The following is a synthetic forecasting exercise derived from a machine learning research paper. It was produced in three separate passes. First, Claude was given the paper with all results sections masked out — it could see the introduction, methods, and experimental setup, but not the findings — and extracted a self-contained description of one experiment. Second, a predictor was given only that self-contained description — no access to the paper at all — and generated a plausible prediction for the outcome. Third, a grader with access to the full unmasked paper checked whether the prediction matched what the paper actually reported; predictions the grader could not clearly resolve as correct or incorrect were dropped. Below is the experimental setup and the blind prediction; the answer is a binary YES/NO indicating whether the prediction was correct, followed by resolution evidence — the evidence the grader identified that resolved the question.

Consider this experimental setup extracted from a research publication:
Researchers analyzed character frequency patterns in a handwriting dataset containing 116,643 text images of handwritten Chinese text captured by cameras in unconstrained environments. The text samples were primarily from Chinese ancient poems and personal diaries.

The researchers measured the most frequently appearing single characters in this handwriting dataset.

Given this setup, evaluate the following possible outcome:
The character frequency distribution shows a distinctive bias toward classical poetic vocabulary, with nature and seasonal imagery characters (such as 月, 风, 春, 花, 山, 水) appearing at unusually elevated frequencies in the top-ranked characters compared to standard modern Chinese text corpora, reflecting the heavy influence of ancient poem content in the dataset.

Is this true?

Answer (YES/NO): NO